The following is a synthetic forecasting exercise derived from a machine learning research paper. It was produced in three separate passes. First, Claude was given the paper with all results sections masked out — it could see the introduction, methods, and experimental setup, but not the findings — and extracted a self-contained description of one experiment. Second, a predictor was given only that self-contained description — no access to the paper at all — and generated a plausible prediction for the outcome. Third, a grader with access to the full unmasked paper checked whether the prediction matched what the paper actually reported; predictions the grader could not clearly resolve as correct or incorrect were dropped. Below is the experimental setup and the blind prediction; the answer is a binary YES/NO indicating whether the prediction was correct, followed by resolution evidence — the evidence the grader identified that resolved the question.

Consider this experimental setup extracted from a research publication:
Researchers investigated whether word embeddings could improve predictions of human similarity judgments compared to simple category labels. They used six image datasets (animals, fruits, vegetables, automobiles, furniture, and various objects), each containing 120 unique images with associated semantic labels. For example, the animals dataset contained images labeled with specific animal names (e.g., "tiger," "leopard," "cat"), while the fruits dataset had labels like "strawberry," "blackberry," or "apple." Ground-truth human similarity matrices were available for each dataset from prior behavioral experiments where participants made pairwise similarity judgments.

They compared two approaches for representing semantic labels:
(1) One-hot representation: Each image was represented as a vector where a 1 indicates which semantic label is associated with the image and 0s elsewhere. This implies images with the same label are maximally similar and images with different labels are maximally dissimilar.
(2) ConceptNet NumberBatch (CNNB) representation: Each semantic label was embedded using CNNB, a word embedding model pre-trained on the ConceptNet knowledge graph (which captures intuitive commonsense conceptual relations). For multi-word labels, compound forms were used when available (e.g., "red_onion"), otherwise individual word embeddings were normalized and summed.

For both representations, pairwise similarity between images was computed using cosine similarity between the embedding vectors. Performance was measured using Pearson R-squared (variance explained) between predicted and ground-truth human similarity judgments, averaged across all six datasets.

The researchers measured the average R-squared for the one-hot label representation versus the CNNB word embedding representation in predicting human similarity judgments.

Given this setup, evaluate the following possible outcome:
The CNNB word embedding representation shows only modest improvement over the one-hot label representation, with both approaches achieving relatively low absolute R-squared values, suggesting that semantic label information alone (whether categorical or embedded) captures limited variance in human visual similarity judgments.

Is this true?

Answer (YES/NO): NO